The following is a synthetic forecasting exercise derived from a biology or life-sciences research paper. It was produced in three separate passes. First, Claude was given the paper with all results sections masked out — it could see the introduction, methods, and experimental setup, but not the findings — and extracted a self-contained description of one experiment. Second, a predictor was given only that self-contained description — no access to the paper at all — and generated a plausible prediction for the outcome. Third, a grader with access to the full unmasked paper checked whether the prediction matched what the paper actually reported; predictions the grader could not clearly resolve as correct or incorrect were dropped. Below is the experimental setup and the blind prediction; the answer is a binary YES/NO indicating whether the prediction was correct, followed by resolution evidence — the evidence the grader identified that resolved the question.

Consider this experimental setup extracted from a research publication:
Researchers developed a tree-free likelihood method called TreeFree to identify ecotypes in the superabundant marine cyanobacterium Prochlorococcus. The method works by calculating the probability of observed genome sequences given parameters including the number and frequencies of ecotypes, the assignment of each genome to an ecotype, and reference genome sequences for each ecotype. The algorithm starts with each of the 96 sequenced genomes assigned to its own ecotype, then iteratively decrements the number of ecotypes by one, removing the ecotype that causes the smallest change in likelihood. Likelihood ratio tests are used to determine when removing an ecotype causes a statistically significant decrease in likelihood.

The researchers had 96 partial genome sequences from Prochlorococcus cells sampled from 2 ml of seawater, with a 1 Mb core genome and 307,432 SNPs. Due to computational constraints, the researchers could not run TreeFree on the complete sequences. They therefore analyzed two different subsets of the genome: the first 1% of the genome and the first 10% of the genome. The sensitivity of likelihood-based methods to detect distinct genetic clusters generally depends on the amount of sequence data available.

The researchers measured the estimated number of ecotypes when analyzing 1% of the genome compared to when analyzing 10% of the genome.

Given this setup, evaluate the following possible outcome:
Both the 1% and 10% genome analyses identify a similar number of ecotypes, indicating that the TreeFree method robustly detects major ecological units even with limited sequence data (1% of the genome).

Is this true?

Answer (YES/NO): NO